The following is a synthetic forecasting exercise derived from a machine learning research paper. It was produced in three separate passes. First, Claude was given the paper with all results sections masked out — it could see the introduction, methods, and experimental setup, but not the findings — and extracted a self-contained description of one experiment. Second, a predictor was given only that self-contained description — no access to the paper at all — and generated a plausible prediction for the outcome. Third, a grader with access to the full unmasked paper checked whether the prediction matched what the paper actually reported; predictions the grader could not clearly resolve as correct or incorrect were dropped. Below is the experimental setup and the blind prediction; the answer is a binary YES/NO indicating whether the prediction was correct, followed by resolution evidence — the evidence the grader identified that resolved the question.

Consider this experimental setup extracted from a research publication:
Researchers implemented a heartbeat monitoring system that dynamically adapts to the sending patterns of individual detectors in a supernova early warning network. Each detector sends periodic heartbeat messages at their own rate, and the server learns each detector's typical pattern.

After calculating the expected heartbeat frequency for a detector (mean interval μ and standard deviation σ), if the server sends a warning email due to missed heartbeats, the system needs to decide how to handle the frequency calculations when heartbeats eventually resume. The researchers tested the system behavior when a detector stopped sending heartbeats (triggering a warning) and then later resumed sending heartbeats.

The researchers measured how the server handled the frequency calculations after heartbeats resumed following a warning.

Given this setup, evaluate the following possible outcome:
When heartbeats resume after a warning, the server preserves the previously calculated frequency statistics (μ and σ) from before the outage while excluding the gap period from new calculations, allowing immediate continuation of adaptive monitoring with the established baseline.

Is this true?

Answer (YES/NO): NO